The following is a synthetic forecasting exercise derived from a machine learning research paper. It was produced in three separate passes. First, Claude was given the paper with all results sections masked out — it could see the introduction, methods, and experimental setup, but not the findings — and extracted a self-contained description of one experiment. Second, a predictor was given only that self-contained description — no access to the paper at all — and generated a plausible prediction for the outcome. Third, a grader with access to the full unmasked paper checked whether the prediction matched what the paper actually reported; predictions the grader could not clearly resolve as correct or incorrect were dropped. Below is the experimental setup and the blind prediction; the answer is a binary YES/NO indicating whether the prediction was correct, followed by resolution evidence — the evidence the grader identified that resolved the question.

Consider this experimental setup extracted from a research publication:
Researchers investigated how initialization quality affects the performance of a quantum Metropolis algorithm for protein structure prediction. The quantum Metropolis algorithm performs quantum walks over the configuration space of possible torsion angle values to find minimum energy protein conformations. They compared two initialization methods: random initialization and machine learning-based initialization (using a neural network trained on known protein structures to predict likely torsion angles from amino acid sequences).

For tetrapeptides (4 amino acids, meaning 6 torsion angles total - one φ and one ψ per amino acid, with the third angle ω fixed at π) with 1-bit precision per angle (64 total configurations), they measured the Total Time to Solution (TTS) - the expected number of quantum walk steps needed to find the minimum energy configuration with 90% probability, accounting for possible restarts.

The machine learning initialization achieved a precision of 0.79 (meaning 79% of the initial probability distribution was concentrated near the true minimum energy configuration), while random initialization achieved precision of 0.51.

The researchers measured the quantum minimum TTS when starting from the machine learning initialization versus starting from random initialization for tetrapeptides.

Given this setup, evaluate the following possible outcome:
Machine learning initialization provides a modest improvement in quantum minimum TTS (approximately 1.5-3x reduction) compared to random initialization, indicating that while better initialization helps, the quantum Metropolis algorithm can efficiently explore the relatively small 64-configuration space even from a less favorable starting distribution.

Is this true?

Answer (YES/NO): NO